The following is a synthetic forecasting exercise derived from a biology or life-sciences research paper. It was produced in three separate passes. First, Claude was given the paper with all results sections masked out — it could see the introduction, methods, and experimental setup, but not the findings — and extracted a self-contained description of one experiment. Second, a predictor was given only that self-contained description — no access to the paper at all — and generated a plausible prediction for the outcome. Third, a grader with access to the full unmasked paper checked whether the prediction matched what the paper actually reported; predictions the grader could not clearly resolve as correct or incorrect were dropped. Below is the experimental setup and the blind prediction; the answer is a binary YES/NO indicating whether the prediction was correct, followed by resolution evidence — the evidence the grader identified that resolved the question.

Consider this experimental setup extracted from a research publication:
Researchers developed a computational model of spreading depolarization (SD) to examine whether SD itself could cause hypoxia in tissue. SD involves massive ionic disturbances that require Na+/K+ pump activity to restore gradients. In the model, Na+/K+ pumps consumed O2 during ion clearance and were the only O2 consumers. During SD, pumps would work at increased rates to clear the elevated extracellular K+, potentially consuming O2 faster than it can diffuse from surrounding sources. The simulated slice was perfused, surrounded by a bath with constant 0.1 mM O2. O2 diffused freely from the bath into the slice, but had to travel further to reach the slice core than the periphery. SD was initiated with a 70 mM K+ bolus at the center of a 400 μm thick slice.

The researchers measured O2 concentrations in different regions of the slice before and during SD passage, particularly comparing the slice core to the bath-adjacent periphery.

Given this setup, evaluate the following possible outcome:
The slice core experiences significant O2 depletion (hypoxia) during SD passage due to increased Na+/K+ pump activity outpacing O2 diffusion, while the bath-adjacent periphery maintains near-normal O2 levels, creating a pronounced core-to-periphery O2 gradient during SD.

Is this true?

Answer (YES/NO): YES